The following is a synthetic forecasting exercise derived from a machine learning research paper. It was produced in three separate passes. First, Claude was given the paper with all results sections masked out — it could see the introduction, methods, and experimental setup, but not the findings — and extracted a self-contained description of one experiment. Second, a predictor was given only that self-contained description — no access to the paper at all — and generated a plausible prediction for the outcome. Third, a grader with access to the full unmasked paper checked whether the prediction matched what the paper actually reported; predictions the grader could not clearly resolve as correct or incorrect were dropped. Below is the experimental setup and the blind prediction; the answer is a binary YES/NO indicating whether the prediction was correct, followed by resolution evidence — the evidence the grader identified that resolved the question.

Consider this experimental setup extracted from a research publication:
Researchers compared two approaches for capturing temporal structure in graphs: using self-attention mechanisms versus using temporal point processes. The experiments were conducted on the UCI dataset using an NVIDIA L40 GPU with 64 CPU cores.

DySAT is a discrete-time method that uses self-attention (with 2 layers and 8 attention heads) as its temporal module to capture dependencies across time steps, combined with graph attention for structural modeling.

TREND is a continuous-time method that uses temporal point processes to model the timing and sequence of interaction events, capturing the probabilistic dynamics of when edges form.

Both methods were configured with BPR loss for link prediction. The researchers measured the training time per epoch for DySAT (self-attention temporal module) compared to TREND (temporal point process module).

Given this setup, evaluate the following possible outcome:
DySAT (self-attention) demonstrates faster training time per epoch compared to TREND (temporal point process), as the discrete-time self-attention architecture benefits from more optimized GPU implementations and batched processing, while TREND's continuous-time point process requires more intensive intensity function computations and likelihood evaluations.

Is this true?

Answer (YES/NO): NO